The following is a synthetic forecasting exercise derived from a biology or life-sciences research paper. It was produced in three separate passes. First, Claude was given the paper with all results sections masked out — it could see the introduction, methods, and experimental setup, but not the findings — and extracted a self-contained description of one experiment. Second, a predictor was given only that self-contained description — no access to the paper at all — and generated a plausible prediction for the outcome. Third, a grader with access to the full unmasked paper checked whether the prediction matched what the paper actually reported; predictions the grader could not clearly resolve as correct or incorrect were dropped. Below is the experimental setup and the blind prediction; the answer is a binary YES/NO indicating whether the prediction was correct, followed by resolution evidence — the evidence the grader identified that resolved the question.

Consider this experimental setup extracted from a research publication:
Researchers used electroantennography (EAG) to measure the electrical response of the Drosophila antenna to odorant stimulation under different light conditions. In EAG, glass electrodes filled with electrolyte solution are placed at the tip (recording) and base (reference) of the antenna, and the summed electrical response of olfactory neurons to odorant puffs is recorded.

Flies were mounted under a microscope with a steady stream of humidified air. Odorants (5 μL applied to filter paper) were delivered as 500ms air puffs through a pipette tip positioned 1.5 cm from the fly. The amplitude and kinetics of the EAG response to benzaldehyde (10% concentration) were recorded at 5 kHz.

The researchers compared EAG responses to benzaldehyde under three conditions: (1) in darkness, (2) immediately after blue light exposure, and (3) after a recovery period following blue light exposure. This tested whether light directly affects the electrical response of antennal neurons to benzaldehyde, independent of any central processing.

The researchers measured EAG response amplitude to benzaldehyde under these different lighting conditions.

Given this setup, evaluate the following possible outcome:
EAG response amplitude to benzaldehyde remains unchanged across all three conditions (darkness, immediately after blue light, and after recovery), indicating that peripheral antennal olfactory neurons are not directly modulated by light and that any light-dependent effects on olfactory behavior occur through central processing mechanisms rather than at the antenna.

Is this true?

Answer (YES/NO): NO